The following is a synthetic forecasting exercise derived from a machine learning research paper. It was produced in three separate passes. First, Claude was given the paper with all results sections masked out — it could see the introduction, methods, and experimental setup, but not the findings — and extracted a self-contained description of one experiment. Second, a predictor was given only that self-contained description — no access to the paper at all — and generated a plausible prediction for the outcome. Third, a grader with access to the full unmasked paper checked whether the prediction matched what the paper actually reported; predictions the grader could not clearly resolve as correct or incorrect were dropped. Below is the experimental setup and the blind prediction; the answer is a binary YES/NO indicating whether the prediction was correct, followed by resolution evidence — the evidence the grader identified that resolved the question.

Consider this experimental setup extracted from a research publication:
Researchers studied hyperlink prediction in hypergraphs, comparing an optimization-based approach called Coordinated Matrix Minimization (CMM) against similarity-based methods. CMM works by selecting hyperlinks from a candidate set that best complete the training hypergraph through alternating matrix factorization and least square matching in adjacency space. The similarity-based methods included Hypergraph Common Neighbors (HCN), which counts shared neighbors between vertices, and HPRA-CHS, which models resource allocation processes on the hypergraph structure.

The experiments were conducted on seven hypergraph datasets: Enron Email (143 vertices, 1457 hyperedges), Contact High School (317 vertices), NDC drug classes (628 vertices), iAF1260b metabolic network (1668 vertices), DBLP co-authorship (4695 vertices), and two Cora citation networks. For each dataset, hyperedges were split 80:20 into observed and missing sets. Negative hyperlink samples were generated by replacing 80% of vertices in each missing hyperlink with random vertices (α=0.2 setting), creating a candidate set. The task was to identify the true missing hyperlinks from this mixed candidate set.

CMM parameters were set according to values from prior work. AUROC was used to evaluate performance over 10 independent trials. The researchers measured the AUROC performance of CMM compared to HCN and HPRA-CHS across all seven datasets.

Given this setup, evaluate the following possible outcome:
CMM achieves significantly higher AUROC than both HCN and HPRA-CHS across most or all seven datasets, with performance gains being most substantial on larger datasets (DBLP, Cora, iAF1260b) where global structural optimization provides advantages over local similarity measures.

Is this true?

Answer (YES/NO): NO